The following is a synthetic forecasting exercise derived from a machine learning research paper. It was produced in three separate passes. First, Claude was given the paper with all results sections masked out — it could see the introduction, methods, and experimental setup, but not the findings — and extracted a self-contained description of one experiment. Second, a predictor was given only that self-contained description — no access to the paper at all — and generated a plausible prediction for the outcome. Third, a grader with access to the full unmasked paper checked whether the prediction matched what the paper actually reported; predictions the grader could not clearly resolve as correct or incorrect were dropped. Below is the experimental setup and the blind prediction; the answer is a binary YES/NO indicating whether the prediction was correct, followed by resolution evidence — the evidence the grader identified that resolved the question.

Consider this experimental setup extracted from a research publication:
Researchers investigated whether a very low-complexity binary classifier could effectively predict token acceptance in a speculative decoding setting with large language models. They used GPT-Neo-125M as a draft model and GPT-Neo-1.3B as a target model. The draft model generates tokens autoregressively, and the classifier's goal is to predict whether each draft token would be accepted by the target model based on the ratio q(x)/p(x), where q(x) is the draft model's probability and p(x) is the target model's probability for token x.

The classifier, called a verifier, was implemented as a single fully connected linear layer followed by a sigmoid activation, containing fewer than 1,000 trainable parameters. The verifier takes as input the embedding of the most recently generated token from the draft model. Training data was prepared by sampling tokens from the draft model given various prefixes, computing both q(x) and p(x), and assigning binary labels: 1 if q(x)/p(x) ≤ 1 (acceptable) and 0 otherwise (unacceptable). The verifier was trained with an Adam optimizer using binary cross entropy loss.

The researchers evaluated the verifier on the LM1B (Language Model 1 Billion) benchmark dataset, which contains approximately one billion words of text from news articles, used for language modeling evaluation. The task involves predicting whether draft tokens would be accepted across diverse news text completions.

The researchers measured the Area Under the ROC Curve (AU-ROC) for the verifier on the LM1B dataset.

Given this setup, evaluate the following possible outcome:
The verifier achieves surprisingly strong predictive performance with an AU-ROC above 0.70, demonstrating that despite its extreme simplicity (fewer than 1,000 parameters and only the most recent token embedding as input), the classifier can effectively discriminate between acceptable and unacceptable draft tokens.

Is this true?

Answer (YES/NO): YES